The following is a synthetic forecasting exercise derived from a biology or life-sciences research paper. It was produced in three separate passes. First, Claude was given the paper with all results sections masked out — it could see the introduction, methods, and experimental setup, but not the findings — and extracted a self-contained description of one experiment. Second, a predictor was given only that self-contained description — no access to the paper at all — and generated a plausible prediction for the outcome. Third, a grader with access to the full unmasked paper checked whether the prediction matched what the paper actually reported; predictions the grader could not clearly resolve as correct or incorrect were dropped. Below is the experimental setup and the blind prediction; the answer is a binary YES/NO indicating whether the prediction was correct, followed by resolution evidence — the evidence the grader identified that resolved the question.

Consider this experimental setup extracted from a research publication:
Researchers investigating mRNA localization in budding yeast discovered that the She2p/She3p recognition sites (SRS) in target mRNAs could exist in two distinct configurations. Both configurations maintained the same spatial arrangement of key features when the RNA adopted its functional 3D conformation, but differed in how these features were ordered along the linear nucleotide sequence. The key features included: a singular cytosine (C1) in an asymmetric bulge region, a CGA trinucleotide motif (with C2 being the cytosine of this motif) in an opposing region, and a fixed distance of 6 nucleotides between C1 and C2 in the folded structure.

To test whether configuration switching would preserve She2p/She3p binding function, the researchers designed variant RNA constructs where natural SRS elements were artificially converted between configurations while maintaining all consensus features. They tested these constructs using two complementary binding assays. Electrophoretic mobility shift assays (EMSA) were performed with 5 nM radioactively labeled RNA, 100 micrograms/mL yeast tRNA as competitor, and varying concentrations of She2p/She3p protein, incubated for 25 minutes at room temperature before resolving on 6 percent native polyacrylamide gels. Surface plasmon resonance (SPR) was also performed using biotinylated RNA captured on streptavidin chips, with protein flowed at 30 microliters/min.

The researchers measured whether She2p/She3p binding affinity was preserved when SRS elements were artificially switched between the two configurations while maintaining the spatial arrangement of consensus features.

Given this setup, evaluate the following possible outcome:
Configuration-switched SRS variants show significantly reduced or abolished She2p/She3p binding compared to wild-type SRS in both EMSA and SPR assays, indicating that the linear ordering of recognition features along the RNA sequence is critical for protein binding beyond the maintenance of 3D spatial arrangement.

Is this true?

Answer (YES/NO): NO